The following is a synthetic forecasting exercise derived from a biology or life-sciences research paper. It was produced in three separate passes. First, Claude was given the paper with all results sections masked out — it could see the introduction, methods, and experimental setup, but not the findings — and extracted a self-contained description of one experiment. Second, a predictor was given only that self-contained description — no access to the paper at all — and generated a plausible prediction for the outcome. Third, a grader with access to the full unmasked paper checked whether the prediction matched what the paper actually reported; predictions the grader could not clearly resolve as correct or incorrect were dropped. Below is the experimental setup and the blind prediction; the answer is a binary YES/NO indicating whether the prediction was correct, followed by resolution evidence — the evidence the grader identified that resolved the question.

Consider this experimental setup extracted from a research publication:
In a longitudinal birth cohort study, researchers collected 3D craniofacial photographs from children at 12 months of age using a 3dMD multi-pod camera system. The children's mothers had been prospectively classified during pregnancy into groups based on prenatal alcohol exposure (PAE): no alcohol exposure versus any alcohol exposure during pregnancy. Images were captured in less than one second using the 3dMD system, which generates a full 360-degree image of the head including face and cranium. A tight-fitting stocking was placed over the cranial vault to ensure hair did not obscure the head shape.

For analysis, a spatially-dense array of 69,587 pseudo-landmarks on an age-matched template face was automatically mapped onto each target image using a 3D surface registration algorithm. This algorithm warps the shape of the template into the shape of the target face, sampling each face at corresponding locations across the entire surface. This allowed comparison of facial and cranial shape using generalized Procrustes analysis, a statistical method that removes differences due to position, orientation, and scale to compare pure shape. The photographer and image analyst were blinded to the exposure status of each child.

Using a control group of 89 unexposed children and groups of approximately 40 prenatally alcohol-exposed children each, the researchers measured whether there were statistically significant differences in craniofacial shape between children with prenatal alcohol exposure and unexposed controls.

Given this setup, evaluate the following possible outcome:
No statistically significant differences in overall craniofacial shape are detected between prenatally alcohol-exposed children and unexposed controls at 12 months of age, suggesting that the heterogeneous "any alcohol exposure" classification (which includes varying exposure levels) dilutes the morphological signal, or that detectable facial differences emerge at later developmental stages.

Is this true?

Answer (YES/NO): NO